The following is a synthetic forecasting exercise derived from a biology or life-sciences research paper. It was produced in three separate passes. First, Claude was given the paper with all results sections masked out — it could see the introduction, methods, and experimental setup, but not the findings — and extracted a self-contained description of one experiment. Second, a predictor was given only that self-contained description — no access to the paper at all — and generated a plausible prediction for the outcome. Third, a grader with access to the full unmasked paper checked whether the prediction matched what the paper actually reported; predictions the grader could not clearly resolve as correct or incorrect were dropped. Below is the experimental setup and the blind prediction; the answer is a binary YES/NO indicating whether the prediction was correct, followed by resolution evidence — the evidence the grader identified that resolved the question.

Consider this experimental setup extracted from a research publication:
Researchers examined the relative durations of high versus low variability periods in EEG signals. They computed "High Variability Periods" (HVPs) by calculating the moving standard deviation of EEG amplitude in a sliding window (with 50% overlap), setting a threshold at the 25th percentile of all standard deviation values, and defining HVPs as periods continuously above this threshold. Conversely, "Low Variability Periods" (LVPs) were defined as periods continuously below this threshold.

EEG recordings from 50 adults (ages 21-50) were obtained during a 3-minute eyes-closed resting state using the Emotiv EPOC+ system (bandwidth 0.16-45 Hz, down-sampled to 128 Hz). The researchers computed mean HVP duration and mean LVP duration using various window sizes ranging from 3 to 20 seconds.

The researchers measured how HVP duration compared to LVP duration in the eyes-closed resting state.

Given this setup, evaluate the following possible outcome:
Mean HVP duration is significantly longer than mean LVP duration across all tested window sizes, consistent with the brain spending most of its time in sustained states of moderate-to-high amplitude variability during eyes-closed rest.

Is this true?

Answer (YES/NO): YES